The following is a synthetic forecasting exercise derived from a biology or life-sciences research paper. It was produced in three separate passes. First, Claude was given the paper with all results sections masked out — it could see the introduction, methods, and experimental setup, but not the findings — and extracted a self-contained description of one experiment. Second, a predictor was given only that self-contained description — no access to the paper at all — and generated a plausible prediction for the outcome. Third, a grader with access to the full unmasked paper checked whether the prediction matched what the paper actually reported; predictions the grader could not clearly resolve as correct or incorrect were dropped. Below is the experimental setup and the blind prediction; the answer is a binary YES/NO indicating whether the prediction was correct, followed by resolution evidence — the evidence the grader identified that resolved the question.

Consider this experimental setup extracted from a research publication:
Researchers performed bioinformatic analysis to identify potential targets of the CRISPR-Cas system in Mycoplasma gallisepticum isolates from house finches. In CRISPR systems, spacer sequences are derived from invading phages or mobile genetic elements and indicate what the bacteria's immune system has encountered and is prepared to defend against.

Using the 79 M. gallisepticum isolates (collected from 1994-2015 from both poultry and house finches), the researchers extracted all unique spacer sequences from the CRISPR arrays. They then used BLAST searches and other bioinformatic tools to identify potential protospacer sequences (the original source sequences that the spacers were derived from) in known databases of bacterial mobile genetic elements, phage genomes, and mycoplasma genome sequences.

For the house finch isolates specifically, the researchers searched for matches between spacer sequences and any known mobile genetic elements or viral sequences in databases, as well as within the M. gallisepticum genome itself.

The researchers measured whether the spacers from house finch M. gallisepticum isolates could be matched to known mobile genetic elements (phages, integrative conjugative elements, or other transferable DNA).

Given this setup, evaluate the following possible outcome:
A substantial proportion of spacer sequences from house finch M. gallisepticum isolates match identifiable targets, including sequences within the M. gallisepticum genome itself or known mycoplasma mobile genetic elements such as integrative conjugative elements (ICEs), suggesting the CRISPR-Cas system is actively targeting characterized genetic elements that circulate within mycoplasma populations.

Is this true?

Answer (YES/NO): NO